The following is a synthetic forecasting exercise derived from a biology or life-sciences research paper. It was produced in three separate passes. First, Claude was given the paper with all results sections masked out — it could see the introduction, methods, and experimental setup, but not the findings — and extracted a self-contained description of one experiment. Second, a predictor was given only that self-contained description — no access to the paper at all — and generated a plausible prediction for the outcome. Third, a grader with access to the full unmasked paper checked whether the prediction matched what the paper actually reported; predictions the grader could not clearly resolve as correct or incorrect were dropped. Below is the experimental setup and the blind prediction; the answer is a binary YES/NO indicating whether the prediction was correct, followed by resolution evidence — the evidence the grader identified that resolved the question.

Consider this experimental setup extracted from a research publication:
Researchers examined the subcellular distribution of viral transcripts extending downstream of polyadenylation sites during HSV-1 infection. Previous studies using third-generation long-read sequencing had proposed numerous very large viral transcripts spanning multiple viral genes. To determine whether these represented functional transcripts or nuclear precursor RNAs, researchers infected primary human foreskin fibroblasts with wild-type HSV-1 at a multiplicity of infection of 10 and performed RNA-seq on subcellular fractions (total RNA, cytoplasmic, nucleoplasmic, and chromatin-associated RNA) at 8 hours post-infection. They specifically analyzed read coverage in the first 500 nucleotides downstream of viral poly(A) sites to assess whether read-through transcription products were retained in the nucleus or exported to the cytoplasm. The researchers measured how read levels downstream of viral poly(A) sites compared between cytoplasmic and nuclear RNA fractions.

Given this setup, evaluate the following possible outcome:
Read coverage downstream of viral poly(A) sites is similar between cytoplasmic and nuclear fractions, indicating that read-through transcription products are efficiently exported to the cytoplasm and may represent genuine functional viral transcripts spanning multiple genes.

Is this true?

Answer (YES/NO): NO